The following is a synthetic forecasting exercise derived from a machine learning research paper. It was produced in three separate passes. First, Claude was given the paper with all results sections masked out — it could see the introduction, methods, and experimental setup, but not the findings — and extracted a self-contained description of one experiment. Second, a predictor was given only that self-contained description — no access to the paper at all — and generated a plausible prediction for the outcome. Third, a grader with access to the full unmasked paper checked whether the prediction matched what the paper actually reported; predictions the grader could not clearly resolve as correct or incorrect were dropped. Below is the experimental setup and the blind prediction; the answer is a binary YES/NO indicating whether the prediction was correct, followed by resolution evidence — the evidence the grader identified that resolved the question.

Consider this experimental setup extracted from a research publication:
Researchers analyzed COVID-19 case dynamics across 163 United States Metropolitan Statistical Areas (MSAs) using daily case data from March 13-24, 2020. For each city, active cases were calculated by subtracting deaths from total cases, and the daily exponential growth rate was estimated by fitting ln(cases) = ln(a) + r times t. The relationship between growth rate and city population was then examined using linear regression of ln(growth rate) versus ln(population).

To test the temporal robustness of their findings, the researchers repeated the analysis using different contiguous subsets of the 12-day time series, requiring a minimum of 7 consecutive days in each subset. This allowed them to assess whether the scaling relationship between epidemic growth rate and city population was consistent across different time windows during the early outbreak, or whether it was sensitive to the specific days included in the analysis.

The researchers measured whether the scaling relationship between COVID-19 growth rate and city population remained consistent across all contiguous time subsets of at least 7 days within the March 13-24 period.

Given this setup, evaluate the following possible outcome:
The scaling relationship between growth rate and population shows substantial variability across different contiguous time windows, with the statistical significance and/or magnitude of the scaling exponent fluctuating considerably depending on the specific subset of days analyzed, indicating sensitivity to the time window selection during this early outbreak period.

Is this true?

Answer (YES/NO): NO